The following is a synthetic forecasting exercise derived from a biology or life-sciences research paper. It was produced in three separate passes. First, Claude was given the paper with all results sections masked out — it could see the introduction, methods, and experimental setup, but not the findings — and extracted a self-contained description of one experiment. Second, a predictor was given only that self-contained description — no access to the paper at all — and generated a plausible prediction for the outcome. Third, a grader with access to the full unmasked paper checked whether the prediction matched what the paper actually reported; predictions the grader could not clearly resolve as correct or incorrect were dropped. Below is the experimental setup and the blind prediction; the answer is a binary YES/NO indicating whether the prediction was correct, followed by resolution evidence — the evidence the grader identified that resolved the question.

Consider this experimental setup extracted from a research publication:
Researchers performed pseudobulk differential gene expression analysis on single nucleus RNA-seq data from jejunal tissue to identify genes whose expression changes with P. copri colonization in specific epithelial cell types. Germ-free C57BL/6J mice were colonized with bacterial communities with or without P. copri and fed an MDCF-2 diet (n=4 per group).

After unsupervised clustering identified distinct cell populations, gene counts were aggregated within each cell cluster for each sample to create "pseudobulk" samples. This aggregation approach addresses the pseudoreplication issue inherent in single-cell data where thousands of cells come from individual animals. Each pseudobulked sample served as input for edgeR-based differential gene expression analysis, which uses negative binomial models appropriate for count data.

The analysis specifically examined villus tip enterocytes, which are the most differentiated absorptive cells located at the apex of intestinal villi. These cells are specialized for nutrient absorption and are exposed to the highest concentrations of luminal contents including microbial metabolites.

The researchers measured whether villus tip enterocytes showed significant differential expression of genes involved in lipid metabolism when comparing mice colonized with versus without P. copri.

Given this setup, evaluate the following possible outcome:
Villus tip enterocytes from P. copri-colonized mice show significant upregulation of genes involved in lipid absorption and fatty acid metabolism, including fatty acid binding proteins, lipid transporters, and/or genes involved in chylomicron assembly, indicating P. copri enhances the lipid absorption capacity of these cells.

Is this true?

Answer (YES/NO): NO